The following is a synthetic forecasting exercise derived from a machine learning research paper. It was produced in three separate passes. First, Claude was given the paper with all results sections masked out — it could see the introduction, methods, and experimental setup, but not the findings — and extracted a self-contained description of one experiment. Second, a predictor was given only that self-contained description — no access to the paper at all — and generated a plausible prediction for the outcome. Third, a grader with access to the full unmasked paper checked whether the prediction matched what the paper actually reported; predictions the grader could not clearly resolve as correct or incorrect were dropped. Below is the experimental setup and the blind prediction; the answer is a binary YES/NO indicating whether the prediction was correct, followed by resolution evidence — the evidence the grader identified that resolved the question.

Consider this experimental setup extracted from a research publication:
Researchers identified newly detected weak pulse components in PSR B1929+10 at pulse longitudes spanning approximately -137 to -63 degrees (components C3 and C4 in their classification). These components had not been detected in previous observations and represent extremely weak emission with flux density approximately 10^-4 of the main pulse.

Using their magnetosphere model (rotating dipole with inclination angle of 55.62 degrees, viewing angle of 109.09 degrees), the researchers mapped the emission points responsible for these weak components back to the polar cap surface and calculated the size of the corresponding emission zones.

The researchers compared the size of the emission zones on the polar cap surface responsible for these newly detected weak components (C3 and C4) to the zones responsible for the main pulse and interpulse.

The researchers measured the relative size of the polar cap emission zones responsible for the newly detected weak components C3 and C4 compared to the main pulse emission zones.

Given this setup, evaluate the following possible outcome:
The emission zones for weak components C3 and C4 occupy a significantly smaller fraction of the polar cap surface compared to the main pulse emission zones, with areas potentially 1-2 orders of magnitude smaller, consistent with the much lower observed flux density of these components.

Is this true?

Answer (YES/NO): YES